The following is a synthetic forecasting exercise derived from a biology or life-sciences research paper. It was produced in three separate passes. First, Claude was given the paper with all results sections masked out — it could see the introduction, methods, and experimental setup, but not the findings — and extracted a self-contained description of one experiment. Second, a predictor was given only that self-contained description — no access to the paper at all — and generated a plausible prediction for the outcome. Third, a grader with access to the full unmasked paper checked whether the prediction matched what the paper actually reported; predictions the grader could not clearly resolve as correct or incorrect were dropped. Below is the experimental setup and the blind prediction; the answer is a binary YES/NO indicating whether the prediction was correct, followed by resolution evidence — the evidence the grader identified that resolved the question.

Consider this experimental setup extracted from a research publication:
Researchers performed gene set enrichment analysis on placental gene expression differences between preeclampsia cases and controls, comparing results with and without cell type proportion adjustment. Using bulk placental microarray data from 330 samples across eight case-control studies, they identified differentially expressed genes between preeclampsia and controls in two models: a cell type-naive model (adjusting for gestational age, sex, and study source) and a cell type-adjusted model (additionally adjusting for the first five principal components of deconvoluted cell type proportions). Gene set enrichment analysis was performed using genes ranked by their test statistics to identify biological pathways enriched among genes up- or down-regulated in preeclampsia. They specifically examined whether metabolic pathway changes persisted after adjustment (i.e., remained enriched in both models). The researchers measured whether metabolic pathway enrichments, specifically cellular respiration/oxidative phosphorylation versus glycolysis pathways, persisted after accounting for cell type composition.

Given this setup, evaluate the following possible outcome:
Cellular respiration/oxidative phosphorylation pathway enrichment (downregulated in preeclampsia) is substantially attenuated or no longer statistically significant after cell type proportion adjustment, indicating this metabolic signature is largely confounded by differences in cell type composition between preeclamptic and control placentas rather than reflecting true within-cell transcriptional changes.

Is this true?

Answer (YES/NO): NO